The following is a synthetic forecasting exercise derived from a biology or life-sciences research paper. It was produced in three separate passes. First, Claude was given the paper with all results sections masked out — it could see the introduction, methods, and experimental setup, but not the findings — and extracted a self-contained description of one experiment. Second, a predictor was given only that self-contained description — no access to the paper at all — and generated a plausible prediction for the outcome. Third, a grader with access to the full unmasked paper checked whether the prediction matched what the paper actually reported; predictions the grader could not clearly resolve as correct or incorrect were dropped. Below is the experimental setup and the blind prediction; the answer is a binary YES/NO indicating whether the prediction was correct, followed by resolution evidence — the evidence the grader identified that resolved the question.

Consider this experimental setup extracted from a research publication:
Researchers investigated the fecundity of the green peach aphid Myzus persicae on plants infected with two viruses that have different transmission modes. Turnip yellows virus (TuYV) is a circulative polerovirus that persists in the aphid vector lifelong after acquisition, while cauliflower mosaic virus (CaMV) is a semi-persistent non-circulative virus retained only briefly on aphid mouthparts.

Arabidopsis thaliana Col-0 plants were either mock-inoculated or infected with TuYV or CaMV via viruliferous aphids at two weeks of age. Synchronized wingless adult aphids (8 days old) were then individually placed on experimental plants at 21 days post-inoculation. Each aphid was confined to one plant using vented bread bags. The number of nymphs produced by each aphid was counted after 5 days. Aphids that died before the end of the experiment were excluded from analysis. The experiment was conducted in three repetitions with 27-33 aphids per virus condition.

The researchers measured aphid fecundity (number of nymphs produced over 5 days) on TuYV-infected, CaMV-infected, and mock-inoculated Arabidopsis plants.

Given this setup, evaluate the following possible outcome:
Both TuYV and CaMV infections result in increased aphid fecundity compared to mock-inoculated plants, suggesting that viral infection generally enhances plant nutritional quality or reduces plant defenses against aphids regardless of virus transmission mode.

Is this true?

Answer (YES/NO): NO